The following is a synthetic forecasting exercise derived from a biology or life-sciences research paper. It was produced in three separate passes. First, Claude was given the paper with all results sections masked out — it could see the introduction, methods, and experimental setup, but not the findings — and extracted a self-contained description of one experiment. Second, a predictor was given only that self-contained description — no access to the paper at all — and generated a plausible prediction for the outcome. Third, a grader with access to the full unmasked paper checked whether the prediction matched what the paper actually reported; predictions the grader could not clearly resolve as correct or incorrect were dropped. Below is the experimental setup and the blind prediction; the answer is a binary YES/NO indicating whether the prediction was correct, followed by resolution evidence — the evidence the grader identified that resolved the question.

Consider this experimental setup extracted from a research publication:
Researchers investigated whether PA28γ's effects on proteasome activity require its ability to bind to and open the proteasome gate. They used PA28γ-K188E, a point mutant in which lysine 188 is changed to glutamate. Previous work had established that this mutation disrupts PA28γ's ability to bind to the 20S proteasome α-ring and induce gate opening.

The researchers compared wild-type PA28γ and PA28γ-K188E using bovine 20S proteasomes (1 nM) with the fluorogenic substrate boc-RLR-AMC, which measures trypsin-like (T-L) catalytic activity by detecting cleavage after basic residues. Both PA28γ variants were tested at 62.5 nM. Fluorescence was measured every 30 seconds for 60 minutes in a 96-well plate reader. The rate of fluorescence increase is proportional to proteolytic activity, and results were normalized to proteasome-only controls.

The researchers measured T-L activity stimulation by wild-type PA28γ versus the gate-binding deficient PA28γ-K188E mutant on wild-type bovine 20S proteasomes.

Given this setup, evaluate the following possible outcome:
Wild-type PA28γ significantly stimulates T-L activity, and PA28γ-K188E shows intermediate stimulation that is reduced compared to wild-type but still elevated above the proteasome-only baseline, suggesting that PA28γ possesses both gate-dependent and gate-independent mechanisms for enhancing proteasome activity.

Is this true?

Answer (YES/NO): NO